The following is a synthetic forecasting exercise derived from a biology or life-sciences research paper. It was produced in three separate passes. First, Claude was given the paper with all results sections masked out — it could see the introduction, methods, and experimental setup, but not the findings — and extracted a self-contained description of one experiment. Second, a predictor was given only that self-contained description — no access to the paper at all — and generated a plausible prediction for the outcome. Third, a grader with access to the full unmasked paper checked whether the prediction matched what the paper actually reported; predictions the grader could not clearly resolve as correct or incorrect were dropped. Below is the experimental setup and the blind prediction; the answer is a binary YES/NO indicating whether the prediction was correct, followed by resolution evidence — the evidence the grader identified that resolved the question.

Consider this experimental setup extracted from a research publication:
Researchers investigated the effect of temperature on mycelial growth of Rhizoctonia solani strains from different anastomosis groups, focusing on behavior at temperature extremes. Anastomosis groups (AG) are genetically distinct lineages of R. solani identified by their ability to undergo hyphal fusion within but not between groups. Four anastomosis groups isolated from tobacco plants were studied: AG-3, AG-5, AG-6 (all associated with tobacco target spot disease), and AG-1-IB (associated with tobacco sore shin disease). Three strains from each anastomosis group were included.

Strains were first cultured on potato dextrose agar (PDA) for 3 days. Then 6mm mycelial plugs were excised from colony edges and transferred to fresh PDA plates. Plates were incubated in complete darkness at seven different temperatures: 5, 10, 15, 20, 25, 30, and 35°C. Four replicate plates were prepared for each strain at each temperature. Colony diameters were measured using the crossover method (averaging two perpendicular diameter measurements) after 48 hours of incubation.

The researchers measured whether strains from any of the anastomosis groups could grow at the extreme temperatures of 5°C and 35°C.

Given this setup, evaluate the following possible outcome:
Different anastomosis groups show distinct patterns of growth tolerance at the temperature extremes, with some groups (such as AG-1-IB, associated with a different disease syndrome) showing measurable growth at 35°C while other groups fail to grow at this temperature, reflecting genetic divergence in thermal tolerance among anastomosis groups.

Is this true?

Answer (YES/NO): NO